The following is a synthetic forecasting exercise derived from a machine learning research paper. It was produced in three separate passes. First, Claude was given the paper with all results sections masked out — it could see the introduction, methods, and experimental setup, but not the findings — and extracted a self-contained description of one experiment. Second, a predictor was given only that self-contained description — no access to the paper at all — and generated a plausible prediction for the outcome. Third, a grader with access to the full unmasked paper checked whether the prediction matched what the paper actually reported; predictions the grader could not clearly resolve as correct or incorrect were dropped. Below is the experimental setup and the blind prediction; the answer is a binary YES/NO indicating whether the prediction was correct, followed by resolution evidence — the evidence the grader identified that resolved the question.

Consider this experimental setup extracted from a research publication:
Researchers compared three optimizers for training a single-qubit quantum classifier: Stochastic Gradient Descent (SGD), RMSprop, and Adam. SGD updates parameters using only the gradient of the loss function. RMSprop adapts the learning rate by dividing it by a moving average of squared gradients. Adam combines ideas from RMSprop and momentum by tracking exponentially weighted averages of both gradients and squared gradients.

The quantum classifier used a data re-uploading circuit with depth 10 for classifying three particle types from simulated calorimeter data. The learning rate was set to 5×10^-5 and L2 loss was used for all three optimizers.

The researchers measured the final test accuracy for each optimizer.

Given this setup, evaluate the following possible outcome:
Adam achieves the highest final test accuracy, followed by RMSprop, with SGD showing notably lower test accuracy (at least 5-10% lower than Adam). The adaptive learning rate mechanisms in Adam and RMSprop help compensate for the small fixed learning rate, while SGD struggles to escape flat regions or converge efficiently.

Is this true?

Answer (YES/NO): YES